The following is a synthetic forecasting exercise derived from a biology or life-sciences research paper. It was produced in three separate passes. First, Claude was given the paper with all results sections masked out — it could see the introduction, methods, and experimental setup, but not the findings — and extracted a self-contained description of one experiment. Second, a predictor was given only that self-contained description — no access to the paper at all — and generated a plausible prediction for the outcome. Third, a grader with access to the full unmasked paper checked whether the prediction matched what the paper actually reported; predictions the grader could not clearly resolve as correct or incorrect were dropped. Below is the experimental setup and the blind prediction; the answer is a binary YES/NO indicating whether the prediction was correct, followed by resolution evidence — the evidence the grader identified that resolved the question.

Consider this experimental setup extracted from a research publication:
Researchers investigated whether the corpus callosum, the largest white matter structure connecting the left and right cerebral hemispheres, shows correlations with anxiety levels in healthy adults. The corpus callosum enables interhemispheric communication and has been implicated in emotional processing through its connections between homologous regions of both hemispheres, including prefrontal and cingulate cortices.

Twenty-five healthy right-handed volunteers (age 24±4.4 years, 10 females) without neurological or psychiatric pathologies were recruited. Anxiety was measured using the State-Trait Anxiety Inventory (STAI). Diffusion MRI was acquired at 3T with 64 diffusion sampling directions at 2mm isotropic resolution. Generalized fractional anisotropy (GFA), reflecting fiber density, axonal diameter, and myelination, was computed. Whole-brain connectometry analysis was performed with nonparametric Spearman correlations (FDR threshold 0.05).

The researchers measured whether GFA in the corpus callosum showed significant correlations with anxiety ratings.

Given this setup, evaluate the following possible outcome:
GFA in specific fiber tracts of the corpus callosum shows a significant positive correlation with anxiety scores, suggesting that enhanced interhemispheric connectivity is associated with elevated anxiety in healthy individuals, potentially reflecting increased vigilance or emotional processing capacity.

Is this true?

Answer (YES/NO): YES